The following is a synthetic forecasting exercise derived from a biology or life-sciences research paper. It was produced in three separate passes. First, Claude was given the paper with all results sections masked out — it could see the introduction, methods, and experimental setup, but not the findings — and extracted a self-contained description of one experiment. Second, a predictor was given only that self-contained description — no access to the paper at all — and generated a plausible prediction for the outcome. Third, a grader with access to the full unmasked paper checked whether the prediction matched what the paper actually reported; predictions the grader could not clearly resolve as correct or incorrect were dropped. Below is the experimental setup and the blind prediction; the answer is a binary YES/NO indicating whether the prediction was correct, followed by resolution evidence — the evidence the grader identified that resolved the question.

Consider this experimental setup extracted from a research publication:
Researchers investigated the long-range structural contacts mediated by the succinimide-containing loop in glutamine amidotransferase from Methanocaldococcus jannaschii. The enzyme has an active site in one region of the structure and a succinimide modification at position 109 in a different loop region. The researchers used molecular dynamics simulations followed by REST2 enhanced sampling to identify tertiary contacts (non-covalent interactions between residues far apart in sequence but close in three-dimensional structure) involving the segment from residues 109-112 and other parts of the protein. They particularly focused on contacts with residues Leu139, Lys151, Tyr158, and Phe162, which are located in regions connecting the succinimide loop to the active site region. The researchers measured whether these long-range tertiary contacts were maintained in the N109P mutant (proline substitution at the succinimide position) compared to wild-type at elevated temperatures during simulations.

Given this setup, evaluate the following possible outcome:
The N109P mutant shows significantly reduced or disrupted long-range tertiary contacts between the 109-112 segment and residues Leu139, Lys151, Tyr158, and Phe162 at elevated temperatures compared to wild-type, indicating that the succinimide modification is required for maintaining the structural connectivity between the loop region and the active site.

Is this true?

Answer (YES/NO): YES